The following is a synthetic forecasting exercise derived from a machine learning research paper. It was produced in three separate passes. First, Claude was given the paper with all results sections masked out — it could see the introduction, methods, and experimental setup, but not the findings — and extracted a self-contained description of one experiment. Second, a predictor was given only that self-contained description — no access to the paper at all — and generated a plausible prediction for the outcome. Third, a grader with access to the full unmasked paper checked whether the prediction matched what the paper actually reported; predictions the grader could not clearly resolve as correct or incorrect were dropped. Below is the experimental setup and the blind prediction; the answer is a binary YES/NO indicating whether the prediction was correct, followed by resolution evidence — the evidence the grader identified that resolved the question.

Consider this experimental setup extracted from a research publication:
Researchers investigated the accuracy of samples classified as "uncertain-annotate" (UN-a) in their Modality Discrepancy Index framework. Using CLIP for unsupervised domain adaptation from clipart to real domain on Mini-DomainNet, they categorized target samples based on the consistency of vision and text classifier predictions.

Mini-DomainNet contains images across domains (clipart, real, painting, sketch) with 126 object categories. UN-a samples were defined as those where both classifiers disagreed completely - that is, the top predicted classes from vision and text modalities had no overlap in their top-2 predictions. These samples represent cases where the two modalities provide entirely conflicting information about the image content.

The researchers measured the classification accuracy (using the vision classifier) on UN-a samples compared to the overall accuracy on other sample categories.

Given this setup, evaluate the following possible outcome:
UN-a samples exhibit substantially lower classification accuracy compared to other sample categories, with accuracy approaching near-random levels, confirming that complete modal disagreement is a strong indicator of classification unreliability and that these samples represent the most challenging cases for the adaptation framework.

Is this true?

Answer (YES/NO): NO